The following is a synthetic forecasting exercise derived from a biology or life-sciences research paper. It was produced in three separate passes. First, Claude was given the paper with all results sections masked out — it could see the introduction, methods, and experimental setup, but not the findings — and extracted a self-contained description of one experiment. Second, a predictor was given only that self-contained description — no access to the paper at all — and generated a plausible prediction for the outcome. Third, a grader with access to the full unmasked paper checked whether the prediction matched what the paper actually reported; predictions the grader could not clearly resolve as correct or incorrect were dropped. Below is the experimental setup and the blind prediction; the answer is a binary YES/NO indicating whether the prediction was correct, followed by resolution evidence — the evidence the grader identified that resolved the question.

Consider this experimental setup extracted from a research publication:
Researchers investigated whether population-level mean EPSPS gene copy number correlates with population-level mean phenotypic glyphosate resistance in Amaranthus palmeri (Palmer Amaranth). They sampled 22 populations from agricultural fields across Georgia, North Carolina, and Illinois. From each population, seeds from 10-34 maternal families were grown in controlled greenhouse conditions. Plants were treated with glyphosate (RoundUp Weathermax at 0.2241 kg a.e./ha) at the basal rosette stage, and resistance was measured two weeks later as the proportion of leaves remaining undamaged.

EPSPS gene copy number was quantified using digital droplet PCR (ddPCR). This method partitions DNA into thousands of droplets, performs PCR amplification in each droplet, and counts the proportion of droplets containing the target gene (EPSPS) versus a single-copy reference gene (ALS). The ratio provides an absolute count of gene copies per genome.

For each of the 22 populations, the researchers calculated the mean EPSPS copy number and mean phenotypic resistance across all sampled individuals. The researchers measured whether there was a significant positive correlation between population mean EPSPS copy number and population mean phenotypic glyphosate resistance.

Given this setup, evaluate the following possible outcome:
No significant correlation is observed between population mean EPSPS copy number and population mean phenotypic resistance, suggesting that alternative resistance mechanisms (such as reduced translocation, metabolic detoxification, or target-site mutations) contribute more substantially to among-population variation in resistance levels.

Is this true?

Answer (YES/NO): NO